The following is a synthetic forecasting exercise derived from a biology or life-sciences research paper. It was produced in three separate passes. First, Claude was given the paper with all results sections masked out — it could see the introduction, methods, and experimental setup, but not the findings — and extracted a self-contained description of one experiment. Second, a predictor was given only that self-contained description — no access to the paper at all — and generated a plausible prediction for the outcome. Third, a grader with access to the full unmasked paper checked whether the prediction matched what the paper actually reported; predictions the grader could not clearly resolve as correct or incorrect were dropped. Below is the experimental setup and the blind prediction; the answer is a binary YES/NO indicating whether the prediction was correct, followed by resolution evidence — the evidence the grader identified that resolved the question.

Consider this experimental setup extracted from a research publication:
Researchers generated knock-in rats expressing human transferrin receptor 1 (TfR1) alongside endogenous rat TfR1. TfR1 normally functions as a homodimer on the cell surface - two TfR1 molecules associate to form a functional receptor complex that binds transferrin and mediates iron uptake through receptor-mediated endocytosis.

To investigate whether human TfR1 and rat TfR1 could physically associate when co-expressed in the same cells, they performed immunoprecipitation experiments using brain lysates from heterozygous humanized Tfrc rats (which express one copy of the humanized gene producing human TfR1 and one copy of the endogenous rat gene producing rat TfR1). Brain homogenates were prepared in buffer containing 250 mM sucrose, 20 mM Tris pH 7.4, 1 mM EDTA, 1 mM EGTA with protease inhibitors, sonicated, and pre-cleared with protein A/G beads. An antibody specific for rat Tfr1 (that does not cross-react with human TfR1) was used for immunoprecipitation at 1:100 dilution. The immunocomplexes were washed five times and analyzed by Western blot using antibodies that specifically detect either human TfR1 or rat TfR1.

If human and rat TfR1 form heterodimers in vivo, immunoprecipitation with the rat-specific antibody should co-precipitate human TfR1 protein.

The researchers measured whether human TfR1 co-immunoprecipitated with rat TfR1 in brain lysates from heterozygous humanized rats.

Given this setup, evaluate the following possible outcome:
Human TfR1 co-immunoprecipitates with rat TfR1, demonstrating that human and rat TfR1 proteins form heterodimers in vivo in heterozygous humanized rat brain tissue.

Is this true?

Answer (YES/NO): YES